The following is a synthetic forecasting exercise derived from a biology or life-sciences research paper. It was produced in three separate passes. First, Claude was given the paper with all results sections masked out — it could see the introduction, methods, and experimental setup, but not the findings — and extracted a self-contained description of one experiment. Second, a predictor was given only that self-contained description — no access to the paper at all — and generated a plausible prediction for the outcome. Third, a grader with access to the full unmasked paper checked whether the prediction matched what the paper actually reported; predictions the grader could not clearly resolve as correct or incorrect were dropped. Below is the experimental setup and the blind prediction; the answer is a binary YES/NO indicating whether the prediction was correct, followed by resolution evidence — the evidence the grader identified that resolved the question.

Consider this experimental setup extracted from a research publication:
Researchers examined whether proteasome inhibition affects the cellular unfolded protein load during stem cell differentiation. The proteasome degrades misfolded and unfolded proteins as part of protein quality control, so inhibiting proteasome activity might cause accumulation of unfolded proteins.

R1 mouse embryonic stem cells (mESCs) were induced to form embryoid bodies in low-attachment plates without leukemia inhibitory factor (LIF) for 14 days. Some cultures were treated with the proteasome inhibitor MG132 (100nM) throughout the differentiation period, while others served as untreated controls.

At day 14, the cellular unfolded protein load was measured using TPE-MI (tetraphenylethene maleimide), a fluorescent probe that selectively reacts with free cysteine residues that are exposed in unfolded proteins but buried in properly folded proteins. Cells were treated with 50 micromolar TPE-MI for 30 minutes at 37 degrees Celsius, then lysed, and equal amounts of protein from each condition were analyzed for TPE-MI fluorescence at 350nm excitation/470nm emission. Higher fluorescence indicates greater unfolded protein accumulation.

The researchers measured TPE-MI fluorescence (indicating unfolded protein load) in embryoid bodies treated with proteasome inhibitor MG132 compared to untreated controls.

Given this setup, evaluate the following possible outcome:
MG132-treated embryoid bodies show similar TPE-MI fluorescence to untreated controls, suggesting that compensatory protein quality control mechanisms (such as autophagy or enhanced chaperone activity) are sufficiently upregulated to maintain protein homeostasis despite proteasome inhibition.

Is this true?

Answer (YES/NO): YES